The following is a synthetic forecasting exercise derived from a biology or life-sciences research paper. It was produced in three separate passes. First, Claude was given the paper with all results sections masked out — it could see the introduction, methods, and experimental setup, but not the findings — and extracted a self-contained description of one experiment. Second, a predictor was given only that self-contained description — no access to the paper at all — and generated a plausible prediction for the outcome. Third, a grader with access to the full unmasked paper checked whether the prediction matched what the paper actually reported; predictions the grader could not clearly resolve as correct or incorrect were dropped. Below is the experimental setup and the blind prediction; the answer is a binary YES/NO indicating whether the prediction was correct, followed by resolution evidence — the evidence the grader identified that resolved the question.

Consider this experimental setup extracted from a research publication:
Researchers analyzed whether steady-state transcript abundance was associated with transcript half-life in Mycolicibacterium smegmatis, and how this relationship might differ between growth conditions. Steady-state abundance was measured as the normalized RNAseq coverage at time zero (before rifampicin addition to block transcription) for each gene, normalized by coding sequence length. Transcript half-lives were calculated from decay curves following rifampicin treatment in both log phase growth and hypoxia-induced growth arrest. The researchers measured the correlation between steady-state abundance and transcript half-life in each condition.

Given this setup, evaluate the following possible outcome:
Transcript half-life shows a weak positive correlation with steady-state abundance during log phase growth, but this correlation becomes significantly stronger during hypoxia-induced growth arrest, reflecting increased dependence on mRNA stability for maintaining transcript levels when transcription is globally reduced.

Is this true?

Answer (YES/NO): NO